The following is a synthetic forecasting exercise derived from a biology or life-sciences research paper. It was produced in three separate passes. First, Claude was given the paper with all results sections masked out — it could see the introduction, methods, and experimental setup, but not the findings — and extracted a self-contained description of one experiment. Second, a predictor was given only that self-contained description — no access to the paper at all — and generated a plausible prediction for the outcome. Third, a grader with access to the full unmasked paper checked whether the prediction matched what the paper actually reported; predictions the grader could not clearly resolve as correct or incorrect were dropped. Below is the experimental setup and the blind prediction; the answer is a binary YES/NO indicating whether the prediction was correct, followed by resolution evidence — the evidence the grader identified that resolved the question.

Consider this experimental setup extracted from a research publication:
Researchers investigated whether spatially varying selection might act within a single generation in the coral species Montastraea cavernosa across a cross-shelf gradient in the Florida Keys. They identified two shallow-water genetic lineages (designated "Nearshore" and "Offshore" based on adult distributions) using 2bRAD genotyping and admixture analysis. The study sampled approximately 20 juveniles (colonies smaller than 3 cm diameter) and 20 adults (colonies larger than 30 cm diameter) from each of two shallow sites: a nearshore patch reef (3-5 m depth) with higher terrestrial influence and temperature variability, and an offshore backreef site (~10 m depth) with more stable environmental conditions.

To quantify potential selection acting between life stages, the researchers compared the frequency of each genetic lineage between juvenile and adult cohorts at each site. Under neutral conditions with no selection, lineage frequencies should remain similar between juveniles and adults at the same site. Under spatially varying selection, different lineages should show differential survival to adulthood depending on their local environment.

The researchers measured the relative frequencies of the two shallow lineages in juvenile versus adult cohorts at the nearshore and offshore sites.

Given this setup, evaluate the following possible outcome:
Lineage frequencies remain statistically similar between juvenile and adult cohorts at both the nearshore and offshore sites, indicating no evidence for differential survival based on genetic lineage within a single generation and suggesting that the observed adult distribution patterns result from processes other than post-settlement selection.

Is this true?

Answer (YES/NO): NO